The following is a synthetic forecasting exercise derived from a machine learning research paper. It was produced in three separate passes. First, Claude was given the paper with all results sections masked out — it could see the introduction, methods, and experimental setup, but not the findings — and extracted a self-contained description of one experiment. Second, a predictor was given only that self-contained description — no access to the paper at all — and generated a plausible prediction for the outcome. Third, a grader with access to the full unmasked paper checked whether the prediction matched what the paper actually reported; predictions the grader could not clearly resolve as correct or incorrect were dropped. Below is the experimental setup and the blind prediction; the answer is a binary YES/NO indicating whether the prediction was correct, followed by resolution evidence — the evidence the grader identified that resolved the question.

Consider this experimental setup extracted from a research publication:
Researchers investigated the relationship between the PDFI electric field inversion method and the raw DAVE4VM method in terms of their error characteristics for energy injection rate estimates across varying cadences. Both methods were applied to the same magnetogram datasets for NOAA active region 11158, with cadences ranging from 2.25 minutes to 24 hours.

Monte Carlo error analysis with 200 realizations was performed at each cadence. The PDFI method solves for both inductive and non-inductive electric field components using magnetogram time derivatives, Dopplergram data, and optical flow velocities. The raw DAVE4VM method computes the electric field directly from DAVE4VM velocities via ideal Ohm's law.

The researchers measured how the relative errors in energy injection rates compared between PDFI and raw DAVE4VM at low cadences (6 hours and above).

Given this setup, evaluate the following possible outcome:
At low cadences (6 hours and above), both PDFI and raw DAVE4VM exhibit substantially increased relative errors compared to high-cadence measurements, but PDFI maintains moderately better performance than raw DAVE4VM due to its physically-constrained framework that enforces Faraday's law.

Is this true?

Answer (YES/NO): NO